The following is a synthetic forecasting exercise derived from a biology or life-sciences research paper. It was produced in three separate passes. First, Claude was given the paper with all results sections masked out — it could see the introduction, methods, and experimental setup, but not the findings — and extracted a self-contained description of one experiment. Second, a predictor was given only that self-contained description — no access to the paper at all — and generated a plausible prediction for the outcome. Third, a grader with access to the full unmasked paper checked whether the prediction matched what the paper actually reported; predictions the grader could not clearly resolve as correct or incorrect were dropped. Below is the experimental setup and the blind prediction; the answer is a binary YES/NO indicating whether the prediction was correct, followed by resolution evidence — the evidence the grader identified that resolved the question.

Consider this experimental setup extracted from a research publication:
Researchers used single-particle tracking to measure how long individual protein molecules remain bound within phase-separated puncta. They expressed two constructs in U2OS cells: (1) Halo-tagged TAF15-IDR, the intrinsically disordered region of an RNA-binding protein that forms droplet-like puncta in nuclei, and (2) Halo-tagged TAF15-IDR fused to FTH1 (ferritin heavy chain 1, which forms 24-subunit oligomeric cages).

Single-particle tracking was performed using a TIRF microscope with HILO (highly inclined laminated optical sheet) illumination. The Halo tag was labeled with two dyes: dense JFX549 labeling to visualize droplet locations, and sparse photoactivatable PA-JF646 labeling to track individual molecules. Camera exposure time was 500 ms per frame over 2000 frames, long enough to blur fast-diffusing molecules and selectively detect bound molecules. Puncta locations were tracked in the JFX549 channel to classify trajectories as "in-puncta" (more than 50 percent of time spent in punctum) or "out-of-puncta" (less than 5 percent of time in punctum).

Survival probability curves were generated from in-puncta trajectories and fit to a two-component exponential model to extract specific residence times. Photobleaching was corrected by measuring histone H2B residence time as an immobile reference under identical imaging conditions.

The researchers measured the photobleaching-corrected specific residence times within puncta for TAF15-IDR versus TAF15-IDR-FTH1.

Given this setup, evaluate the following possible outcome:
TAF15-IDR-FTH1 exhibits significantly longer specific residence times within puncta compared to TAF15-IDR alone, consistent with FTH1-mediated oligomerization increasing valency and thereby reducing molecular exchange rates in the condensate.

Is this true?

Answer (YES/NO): YES